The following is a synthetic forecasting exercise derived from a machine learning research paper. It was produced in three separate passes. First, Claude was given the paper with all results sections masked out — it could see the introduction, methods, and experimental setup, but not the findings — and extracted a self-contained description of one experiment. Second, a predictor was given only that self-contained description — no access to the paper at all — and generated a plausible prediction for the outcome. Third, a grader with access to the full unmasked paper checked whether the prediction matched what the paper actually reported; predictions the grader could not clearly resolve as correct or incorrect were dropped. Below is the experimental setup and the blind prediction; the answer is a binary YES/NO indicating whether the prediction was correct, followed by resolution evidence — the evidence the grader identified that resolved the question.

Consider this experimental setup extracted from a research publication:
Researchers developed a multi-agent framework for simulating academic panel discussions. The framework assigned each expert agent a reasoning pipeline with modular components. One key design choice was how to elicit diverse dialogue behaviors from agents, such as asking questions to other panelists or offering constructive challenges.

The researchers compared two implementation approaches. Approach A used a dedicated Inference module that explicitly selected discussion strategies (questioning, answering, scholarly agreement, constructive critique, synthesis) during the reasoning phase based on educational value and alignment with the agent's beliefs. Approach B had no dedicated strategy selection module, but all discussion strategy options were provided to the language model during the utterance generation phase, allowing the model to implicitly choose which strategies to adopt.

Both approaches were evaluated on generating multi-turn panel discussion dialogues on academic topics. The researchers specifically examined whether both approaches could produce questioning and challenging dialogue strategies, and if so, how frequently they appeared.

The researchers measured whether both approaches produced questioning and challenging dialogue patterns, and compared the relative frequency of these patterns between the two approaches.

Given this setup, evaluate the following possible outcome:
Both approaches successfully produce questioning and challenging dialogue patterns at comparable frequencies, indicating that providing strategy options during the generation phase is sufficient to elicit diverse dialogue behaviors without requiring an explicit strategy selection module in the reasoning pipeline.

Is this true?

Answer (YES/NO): NO